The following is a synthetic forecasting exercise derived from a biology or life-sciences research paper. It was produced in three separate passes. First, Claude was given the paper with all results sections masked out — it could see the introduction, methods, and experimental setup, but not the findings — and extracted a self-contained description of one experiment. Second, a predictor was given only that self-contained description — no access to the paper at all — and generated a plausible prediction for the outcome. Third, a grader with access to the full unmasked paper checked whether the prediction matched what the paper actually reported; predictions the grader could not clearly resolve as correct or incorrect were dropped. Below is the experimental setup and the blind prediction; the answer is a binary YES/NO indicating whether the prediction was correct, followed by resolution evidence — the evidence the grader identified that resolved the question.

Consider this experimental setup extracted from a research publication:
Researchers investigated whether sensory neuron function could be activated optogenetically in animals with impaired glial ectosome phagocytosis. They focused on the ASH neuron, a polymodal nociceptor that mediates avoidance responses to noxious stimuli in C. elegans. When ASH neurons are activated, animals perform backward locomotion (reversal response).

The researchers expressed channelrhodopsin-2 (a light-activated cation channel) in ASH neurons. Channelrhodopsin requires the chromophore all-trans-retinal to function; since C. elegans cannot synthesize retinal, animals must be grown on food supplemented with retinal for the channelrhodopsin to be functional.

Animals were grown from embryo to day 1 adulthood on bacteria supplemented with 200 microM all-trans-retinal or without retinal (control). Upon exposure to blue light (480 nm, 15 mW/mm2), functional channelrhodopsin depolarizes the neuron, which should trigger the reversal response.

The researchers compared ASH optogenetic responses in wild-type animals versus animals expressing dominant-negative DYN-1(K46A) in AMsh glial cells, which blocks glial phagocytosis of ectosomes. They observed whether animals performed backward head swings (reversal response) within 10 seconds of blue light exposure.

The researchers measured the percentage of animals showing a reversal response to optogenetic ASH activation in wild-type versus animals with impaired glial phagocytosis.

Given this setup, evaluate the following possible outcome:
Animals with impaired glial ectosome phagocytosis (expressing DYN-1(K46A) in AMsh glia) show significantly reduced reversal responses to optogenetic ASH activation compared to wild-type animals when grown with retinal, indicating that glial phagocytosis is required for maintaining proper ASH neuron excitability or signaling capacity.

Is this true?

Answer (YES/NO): NO